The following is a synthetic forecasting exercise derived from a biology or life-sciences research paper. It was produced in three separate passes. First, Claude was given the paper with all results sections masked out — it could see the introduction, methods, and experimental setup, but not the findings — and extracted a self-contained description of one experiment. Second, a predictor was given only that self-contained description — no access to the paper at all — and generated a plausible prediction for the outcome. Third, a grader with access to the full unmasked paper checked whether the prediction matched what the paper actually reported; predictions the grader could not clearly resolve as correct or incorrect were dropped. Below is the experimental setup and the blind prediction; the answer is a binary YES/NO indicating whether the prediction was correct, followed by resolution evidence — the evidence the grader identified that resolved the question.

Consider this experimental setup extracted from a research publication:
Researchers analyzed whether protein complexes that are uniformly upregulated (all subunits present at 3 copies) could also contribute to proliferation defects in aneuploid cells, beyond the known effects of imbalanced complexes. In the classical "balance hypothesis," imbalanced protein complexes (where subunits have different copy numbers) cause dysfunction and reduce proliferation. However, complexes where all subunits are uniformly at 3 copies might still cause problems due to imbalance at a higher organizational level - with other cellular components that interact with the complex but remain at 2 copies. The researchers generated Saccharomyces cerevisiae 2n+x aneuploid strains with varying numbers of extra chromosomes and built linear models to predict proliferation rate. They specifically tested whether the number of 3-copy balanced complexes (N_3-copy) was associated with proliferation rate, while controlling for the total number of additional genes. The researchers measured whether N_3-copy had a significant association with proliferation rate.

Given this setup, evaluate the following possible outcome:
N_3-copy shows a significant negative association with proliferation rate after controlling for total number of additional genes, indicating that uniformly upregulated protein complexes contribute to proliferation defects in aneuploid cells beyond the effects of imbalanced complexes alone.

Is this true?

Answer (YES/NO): YES